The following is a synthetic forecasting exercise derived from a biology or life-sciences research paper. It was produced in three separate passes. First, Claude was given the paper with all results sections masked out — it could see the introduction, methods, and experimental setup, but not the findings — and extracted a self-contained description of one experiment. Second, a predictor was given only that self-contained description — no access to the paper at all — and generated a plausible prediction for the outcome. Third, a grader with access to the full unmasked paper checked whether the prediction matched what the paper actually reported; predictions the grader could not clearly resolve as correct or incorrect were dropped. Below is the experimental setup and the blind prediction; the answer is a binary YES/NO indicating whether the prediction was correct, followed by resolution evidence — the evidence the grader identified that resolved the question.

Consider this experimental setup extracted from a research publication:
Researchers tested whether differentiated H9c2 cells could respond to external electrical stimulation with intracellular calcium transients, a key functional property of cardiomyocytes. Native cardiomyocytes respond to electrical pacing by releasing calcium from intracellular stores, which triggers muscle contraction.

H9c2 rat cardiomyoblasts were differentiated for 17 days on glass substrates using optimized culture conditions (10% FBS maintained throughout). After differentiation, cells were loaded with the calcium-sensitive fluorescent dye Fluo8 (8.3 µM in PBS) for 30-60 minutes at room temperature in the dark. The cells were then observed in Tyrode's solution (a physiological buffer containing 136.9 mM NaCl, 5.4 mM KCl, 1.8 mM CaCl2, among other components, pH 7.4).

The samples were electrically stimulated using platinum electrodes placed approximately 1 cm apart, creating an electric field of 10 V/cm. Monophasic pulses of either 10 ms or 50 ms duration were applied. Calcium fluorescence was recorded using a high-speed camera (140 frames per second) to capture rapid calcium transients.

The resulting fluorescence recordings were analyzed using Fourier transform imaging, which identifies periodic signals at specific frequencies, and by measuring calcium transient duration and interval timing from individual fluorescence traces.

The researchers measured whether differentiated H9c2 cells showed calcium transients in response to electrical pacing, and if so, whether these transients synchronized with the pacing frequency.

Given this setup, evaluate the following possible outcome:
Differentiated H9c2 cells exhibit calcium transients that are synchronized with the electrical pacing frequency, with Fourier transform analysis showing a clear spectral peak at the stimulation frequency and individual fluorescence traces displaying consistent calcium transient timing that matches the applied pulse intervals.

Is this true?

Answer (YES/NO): YES